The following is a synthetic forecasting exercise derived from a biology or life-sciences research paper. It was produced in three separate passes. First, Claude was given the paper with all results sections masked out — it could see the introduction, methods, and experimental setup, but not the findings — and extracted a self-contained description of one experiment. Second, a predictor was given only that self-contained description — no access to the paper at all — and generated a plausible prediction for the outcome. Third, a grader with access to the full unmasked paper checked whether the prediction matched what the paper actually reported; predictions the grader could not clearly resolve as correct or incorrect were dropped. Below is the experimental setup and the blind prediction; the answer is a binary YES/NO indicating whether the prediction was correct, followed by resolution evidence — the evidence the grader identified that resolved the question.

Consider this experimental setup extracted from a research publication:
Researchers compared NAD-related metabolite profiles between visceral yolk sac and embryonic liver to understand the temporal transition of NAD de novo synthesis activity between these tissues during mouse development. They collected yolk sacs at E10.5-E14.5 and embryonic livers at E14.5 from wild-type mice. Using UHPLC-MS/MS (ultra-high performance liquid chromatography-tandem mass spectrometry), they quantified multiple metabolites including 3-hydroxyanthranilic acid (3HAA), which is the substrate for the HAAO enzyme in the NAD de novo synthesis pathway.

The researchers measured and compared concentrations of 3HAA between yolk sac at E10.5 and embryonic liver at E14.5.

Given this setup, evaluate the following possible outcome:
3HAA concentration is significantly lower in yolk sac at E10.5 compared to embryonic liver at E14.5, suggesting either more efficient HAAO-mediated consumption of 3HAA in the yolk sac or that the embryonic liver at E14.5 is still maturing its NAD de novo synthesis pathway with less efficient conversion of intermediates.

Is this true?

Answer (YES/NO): NO